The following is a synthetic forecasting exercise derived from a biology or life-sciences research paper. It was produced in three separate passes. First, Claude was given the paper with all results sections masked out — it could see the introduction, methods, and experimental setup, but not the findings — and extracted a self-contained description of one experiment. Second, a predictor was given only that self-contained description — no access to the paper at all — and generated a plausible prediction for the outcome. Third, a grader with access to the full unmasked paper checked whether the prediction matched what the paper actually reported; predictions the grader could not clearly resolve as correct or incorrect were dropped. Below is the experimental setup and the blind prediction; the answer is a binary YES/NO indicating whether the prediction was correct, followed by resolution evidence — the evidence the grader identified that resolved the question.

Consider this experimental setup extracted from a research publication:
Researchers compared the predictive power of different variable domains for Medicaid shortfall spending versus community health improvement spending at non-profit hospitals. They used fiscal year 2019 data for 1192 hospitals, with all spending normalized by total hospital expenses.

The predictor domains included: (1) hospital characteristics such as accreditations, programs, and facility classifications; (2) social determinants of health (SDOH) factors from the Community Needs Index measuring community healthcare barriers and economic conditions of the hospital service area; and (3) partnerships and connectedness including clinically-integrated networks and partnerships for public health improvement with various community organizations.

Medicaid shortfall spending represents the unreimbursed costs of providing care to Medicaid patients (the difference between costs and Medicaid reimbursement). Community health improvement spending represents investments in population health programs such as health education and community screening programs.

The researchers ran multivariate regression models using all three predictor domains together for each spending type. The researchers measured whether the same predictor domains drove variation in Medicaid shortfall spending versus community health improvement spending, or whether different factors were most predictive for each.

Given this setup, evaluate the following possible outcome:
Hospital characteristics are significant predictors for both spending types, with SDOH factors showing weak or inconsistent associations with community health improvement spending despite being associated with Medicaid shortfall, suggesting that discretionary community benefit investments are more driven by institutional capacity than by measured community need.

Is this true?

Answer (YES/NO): NO